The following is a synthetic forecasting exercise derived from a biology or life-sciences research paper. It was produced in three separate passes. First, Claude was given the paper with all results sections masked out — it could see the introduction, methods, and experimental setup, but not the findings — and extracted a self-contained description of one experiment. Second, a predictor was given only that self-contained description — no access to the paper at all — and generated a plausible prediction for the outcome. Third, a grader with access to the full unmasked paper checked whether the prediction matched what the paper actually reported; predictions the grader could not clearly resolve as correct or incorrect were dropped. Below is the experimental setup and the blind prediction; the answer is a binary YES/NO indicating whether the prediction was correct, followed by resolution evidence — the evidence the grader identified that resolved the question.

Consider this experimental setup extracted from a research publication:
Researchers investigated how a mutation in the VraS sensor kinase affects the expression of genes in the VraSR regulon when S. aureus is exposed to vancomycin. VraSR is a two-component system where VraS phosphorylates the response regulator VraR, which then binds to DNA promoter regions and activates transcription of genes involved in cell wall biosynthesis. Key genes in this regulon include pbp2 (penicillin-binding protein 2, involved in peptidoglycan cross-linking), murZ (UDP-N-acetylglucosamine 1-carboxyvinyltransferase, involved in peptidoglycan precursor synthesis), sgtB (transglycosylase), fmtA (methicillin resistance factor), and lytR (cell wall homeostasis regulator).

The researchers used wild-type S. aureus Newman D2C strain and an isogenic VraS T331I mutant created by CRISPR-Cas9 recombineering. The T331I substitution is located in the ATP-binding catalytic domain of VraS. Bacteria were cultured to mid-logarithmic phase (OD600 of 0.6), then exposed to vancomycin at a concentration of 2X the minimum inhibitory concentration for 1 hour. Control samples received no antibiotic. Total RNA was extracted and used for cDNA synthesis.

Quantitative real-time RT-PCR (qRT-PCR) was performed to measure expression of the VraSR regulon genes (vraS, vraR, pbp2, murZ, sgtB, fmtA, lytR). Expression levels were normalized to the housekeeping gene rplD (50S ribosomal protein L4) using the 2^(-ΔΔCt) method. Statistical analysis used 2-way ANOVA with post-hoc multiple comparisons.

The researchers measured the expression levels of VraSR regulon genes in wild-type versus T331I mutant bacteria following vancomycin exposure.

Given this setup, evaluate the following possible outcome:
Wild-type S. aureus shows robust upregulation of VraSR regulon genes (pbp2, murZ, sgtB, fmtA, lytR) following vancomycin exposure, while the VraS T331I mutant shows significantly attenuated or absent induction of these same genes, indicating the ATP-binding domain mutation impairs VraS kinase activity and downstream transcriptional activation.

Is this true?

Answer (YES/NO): NO